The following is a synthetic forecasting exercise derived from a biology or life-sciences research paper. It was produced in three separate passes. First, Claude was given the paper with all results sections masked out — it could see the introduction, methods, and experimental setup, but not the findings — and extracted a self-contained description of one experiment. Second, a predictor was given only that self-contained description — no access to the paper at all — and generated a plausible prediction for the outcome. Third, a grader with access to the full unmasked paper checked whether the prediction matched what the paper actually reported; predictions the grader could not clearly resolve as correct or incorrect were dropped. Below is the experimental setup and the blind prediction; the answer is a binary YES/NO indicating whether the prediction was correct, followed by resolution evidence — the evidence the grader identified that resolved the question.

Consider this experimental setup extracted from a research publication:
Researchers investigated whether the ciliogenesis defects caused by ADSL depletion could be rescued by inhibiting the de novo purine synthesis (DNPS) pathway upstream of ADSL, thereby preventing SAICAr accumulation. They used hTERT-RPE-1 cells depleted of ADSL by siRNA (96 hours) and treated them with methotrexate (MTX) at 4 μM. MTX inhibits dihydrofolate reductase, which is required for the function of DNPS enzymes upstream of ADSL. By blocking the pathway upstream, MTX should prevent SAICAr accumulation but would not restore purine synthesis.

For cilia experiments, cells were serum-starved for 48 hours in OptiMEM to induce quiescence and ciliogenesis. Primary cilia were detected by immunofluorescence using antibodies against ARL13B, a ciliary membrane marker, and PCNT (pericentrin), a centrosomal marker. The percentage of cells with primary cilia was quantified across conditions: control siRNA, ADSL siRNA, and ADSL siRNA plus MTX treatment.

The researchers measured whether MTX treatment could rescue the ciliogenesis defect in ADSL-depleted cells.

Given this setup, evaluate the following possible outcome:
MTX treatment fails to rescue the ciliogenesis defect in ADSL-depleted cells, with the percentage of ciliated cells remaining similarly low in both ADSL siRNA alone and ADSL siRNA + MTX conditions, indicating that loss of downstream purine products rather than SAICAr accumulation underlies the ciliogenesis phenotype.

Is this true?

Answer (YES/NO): NO